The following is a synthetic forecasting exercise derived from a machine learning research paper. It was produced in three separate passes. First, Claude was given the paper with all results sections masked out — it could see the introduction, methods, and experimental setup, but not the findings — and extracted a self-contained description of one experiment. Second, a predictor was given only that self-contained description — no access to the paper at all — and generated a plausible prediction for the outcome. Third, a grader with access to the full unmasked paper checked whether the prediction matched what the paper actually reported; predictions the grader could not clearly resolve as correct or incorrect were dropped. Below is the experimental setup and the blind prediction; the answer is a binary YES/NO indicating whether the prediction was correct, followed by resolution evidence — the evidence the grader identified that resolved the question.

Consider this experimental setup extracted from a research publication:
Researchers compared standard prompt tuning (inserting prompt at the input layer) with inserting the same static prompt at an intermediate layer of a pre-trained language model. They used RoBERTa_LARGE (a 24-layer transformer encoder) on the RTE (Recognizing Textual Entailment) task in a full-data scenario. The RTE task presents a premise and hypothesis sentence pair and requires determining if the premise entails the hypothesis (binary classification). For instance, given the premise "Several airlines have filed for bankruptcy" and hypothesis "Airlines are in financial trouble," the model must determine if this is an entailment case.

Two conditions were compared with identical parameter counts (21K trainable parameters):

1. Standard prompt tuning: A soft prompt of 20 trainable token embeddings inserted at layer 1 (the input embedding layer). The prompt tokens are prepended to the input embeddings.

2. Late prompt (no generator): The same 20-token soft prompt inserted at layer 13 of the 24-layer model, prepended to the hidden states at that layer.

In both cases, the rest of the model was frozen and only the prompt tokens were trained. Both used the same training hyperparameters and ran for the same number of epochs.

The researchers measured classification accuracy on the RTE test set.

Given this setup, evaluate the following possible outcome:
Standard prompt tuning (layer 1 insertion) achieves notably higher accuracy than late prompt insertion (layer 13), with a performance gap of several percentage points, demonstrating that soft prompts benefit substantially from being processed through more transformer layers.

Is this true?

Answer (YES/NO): NO